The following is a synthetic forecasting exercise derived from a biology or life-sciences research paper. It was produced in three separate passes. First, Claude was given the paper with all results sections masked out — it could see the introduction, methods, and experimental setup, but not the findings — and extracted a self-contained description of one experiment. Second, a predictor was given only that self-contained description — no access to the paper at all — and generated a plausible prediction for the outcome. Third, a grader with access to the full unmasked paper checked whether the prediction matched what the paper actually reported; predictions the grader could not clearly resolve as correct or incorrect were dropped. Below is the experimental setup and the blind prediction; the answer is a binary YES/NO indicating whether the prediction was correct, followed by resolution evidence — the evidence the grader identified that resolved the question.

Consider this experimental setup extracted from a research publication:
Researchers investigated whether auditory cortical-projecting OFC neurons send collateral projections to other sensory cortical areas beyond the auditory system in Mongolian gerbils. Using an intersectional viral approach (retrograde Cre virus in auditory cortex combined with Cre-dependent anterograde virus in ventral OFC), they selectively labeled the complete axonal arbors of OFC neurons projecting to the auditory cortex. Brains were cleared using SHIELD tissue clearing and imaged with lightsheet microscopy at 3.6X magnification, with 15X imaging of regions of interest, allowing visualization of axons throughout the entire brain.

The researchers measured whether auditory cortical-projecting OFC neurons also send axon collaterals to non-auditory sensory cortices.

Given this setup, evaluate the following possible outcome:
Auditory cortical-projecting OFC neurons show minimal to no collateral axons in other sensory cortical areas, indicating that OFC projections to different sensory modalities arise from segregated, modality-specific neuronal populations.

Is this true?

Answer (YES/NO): NO